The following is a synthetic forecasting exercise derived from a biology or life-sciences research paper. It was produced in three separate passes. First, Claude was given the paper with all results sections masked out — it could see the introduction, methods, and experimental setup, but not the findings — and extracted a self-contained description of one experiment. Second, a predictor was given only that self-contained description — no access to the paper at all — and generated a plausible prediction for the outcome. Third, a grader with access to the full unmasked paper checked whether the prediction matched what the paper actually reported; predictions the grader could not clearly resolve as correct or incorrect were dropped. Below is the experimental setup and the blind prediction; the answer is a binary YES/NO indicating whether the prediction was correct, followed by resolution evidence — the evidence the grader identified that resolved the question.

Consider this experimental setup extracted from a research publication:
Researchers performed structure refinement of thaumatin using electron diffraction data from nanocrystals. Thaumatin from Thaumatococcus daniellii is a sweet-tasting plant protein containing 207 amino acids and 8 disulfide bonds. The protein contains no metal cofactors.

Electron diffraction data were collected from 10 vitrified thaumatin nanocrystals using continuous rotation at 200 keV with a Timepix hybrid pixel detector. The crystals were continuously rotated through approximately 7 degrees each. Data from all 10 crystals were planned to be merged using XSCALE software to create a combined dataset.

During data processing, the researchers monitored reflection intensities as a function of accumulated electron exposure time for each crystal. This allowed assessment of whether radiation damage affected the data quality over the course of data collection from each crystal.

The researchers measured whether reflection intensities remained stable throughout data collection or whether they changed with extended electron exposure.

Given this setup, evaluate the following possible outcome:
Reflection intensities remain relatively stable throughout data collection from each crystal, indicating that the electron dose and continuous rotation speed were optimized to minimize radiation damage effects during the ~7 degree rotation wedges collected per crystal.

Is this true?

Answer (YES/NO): NO